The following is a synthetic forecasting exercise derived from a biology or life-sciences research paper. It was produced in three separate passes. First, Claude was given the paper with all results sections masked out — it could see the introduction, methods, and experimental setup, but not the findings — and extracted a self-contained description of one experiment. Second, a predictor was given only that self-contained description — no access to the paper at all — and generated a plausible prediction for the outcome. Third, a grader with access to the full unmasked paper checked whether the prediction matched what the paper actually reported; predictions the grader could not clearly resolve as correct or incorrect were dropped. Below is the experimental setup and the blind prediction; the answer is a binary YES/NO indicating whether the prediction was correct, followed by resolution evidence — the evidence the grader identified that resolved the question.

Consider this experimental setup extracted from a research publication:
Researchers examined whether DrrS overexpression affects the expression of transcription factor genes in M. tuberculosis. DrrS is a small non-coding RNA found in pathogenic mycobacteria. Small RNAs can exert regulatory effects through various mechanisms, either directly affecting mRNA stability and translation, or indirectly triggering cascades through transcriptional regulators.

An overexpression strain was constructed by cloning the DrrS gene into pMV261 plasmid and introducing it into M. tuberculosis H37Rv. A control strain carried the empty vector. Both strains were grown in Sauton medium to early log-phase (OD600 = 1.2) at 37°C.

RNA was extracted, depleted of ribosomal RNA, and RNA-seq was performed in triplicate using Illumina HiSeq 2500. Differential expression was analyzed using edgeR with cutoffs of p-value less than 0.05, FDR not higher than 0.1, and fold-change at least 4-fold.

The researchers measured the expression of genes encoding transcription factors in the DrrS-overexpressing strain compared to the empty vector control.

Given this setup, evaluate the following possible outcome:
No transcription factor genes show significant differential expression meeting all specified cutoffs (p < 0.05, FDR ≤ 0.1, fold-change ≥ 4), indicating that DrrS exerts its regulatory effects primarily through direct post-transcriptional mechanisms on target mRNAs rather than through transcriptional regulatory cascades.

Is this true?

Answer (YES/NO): NO